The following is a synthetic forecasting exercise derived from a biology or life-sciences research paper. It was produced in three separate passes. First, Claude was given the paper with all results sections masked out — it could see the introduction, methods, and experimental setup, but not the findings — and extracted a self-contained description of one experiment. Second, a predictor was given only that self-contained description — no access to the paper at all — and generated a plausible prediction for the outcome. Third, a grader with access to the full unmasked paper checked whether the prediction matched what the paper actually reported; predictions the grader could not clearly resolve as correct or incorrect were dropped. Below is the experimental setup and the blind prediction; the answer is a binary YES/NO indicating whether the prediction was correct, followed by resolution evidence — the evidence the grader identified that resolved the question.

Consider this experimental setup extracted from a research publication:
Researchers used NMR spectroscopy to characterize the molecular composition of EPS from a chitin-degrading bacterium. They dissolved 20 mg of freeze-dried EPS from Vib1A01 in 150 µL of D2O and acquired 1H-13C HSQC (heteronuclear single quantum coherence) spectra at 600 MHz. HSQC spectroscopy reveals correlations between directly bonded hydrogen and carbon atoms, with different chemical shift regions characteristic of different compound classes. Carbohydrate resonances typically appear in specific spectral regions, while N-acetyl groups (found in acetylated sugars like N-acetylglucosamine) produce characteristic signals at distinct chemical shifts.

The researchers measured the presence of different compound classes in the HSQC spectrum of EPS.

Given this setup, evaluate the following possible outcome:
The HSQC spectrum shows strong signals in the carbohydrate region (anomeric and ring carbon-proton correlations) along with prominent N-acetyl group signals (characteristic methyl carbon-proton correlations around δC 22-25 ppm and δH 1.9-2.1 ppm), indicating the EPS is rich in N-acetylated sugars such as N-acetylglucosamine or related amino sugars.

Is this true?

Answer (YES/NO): YES